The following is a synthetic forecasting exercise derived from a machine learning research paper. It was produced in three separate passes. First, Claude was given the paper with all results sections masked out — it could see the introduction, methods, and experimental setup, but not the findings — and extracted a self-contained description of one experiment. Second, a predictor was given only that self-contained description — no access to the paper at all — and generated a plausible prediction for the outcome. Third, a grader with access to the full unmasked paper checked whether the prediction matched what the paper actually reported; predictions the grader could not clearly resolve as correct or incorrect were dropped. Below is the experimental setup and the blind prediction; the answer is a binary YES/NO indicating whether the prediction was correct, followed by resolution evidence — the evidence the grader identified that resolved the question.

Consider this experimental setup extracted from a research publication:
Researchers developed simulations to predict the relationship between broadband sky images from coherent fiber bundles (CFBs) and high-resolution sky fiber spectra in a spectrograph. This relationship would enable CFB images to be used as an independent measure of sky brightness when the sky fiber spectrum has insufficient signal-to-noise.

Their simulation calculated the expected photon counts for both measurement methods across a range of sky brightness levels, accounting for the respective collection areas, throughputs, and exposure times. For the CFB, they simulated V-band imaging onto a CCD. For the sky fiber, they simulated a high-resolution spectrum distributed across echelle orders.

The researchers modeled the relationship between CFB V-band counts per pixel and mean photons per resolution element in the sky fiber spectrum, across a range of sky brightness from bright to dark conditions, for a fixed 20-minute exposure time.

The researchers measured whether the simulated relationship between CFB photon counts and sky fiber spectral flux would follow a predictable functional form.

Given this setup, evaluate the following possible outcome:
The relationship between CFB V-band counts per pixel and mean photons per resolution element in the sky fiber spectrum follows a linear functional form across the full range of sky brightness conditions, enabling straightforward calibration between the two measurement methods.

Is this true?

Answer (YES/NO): YES